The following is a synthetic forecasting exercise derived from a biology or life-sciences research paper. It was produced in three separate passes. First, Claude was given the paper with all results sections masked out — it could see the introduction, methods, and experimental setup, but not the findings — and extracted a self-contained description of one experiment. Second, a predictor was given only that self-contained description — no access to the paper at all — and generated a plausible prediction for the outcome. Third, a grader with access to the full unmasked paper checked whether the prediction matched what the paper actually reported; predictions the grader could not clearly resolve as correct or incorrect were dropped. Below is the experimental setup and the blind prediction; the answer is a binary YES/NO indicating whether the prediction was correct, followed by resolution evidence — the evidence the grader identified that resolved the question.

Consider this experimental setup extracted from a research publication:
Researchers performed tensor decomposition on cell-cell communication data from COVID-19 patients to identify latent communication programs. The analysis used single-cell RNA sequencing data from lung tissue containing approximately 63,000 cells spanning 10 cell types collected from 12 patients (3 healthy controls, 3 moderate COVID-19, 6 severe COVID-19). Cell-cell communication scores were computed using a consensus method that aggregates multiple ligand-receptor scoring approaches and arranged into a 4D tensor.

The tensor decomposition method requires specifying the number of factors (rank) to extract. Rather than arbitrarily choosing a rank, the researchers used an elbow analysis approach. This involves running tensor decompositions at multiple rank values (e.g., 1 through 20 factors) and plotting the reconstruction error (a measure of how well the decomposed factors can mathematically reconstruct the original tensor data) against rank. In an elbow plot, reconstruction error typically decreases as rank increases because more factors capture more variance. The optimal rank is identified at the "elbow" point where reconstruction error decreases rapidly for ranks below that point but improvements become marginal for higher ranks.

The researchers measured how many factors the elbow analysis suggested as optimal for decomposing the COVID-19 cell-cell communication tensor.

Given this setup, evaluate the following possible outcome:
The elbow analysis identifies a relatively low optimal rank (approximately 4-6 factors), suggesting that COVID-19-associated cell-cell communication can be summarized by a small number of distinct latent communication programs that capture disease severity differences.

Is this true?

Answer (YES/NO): NO